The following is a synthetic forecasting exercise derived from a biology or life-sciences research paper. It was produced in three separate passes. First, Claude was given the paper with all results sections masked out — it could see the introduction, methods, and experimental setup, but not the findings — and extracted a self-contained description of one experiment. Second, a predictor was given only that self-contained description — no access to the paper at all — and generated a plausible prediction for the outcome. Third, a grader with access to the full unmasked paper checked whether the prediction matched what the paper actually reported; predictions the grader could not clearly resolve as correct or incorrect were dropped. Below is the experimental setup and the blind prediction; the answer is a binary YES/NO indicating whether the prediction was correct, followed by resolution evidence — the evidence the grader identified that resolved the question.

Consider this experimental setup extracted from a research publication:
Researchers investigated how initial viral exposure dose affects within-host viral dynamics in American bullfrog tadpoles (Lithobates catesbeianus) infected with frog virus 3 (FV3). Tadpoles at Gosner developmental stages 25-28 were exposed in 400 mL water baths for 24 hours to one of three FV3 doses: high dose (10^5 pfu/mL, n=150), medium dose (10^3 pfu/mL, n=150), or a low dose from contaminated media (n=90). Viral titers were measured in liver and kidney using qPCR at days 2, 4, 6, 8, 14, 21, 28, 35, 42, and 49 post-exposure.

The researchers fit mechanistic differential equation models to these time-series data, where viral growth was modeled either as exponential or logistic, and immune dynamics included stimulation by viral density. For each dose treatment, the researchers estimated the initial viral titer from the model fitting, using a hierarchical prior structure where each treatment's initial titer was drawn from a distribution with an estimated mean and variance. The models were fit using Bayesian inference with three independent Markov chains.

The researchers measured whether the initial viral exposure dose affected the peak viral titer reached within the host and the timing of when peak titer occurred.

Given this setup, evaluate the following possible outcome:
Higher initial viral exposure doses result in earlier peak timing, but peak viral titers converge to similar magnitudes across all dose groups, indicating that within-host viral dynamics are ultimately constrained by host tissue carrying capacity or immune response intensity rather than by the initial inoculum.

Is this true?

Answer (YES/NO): NO